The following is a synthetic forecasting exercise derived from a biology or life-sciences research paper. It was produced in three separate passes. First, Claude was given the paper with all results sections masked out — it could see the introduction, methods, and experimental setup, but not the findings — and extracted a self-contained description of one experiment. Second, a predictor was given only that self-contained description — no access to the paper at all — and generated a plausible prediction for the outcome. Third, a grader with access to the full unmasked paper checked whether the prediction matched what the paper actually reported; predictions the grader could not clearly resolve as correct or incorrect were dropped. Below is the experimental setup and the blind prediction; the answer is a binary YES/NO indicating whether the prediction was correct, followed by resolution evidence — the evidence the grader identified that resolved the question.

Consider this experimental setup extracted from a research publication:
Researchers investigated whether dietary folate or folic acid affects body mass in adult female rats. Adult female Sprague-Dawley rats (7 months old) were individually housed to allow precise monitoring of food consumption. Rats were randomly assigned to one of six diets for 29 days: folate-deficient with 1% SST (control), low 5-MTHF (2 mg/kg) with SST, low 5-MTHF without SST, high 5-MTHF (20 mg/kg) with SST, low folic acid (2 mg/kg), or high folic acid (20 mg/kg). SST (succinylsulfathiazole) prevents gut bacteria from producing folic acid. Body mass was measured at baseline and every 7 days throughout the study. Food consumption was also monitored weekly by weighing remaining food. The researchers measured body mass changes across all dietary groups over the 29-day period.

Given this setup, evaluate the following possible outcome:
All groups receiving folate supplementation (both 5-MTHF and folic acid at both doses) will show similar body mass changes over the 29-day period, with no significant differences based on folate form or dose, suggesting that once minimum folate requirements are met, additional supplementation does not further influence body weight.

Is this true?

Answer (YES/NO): YES